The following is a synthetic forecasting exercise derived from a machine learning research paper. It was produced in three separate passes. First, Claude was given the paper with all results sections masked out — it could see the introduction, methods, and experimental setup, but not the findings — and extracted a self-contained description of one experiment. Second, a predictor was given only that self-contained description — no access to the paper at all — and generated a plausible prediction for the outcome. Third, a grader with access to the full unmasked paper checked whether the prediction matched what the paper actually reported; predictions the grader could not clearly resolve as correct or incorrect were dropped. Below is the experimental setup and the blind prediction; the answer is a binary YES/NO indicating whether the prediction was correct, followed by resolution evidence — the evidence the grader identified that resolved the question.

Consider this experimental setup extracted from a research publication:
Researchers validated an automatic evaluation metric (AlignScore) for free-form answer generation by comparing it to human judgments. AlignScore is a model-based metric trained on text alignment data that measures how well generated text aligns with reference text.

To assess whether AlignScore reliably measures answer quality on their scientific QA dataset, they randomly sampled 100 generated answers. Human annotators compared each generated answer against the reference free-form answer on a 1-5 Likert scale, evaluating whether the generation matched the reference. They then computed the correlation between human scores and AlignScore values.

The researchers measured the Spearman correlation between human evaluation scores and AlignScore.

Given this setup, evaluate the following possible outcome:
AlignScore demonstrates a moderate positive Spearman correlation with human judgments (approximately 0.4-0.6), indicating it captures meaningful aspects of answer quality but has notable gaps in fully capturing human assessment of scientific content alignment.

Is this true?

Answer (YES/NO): YES